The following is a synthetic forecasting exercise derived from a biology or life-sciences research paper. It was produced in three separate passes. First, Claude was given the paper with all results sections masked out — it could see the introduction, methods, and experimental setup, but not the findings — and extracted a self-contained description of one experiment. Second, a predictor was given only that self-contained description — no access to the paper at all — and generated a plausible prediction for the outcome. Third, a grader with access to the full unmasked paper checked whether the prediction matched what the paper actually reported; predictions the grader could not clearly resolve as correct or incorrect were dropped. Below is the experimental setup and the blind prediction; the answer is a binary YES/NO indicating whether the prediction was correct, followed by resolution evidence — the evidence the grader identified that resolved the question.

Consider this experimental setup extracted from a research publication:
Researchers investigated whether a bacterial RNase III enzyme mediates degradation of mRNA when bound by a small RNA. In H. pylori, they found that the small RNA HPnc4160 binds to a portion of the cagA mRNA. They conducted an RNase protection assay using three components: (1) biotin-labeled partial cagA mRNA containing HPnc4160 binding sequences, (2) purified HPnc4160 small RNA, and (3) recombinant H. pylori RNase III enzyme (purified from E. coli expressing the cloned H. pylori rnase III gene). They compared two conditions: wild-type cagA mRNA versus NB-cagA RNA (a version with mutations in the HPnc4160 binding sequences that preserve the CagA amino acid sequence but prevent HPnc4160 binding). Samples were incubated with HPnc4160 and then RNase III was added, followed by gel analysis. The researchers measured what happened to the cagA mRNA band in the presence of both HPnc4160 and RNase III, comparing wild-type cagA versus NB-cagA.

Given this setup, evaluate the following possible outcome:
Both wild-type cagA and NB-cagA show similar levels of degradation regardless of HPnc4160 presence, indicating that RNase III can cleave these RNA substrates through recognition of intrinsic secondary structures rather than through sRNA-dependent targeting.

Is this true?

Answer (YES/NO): NO